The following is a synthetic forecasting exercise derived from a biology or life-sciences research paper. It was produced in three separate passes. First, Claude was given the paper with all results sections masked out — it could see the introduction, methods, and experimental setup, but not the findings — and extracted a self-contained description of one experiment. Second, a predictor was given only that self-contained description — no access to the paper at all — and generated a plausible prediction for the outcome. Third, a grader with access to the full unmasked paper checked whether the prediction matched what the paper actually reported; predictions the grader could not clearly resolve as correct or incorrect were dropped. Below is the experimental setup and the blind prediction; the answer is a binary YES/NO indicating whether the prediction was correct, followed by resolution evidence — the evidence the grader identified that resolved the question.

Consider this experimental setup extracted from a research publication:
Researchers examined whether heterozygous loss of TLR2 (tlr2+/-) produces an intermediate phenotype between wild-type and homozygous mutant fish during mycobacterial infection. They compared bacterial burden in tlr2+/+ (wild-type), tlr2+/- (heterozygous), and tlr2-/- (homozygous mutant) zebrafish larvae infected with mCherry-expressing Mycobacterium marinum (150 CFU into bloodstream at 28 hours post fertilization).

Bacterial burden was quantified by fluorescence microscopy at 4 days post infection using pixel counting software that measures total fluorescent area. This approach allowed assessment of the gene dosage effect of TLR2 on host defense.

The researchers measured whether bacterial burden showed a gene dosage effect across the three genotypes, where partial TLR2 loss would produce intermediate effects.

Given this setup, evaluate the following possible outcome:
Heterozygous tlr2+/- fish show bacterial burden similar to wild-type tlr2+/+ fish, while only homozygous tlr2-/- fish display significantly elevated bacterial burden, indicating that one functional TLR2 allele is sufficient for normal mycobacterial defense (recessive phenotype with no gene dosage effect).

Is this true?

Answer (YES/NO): YES